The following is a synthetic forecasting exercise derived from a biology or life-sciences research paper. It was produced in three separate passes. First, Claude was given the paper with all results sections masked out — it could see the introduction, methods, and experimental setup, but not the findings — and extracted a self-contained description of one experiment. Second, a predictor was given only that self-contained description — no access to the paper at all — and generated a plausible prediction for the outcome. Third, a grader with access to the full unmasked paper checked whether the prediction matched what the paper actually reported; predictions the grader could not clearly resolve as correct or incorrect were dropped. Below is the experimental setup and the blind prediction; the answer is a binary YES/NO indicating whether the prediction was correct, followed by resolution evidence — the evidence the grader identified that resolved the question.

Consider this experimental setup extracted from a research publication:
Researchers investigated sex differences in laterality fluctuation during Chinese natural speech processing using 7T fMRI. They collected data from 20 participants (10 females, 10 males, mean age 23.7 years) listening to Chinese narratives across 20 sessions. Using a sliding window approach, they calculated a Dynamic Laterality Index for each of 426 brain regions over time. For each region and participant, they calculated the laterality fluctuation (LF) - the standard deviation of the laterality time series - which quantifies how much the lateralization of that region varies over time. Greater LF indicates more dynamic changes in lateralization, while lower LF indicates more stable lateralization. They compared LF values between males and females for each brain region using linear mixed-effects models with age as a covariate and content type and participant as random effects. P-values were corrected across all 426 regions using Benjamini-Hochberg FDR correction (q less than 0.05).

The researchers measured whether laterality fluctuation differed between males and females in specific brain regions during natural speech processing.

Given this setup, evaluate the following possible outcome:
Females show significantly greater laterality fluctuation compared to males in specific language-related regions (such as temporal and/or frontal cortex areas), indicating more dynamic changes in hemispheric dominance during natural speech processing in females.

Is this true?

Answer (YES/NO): NO